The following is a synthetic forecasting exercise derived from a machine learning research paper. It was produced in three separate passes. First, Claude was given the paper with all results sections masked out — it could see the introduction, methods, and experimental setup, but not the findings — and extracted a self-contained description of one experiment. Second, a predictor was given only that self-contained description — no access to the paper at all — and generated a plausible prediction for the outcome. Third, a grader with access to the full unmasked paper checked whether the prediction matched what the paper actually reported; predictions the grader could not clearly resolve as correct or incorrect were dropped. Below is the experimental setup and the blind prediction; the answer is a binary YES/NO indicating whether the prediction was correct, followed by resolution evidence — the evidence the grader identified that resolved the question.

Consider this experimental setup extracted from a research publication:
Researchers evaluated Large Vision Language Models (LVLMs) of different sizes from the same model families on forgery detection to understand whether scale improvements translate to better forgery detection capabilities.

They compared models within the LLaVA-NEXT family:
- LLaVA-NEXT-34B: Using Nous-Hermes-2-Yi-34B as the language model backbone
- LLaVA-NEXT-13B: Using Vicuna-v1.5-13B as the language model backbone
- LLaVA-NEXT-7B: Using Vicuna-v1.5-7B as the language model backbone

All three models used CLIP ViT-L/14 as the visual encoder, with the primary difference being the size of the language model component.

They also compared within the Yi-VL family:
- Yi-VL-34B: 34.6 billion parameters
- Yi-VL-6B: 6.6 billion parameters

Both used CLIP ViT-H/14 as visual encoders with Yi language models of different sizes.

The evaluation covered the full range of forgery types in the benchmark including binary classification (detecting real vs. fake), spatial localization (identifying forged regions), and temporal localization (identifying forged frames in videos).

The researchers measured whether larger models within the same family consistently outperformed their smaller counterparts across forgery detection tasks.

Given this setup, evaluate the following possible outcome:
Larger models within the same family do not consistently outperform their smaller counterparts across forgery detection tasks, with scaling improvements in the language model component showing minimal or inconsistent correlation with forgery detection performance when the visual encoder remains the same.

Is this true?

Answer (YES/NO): NO